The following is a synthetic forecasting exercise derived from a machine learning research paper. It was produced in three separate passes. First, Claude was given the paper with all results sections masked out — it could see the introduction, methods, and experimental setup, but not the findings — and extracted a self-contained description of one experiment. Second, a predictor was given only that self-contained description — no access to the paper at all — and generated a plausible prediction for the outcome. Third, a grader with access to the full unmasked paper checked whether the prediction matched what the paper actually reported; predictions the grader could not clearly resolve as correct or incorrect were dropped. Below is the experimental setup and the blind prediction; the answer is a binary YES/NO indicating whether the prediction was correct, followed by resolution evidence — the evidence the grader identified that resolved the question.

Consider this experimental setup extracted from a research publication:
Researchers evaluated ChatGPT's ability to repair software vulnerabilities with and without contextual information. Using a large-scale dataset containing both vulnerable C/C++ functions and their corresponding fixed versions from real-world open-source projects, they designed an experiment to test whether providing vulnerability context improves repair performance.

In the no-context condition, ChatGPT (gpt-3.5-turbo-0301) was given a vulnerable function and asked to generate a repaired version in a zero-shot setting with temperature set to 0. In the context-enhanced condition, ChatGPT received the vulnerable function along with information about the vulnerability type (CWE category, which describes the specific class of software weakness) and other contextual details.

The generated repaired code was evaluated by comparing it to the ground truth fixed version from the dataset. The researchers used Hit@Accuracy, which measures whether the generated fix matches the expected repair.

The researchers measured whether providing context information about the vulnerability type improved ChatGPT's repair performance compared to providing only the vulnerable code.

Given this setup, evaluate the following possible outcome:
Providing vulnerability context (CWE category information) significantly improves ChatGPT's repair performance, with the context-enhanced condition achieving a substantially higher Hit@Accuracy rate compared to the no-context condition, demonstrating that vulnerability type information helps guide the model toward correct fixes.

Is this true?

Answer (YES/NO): NO